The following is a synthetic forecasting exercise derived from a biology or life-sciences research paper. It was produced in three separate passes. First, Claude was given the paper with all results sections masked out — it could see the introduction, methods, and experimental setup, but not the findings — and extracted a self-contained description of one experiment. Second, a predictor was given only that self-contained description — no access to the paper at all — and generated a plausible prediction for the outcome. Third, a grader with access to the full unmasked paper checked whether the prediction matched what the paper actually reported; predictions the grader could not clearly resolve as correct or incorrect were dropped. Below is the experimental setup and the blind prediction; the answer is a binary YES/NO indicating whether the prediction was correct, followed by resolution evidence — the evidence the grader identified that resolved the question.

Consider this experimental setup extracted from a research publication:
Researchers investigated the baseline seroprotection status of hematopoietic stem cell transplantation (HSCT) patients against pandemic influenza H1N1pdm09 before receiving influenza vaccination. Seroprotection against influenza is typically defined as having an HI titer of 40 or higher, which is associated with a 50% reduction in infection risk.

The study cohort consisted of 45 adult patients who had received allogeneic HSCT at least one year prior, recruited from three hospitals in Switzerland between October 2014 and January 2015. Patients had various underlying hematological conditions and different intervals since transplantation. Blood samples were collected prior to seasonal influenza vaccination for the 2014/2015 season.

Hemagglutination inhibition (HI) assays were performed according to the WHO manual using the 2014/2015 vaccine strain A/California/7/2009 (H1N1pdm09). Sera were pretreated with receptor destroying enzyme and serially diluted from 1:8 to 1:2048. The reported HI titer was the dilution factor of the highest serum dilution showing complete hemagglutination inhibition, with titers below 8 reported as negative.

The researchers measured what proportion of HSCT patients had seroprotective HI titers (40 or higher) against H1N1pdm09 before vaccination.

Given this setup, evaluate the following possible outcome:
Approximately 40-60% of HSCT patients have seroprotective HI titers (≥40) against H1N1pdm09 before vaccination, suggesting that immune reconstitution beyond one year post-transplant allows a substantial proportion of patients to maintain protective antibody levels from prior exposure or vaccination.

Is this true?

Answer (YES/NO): YES